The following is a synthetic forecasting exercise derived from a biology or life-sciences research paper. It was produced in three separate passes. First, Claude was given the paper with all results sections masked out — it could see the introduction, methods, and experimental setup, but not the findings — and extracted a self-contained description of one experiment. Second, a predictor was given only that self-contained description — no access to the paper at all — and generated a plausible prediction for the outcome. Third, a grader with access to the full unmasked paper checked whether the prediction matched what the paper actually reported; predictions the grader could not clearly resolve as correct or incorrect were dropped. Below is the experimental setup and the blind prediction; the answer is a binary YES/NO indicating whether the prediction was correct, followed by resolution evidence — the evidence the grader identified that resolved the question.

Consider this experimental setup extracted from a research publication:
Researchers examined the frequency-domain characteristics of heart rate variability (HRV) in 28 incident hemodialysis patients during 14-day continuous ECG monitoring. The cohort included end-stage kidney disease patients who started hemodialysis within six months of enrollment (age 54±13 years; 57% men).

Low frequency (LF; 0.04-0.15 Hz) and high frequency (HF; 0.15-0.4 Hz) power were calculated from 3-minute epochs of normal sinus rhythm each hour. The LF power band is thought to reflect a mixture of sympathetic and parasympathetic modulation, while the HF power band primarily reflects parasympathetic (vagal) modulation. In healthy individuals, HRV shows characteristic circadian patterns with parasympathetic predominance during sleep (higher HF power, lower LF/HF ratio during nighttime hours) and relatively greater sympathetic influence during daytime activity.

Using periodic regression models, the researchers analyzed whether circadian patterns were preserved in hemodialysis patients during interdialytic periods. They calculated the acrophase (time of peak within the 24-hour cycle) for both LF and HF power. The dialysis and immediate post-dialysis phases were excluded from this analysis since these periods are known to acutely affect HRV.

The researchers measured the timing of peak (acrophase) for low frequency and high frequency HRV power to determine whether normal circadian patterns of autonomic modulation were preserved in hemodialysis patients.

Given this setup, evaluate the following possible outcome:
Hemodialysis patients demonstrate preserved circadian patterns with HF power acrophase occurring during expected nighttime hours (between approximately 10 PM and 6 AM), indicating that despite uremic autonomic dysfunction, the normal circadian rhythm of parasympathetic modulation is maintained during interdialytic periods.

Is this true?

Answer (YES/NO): YES